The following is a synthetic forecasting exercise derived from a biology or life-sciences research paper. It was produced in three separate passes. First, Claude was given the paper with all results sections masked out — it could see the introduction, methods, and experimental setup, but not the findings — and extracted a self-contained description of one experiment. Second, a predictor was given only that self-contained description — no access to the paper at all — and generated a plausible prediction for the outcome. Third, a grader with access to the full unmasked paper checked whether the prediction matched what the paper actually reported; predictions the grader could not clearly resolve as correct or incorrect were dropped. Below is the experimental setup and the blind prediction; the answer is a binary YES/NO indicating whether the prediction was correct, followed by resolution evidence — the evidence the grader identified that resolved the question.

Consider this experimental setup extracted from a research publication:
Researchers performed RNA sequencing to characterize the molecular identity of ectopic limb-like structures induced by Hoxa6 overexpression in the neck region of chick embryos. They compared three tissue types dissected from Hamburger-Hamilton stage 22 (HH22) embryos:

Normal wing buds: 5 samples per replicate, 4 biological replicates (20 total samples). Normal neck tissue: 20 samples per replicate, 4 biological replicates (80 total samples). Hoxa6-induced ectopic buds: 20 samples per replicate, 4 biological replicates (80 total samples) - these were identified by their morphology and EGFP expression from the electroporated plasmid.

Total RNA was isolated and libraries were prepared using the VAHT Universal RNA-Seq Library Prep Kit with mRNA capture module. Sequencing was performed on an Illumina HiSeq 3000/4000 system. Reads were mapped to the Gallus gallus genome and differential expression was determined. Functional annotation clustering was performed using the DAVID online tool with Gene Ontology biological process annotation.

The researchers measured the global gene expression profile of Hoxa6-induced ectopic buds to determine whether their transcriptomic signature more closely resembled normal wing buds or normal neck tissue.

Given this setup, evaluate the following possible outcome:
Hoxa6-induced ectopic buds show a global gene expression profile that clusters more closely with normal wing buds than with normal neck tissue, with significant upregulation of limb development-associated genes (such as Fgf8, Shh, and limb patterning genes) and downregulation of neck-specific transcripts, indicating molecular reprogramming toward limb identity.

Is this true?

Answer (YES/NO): NO